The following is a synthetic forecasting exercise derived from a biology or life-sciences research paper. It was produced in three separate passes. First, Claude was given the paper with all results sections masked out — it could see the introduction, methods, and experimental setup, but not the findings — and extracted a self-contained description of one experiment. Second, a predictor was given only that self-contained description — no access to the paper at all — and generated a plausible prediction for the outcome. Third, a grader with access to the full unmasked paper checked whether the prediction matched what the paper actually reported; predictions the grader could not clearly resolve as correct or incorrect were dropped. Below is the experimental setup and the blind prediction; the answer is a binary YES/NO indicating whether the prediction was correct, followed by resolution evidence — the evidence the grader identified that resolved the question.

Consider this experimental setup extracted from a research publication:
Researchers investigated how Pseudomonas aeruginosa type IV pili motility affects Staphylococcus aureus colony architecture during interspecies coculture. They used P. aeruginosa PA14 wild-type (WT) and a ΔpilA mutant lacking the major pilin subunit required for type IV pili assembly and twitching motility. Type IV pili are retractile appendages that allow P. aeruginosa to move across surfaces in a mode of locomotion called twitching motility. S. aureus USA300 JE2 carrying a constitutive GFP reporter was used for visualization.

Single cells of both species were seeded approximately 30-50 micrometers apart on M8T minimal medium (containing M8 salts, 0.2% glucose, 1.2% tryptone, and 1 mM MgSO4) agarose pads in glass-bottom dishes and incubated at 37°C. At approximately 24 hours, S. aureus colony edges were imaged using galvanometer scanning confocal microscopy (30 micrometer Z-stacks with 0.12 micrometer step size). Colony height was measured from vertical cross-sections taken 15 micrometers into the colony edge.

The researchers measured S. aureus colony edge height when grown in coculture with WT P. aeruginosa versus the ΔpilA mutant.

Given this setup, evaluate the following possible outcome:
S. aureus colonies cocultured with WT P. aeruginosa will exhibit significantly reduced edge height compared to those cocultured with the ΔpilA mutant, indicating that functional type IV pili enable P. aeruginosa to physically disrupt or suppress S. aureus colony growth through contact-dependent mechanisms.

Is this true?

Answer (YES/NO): YES